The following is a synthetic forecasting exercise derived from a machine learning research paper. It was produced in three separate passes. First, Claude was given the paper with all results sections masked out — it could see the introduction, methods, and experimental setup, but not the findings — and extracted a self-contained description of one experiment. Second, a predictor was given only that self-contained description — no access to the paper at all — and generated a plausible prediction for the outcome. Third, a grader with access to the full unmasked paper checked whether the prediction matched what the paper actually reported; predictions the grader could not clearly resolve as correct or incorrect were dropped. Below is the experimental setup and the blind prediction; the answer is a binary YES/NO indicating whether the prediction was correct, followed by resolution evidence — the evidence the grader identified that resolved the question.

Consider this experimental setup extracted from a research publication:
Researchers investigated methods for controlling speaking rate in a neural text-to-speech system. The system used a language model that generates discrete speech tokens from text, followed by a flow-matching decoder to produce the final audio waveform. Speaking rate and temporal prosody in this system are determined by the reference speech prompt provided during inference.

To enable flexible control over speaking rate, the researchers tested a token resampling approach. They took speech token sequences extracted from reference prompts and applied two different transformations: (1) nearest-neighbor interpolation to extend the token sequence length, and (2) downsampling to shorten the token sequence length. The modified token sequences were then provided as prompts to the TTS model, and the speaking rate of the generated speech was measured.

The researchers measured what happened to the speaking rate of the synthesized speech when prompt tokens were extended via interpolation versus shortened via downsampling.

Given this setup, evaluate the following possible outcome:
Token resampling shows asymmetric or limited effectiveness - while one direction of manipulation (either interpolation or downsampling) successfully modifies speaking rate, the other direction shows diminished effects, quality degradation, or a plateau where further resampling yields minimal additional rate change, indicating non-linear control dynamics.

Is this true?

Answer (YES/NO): NO